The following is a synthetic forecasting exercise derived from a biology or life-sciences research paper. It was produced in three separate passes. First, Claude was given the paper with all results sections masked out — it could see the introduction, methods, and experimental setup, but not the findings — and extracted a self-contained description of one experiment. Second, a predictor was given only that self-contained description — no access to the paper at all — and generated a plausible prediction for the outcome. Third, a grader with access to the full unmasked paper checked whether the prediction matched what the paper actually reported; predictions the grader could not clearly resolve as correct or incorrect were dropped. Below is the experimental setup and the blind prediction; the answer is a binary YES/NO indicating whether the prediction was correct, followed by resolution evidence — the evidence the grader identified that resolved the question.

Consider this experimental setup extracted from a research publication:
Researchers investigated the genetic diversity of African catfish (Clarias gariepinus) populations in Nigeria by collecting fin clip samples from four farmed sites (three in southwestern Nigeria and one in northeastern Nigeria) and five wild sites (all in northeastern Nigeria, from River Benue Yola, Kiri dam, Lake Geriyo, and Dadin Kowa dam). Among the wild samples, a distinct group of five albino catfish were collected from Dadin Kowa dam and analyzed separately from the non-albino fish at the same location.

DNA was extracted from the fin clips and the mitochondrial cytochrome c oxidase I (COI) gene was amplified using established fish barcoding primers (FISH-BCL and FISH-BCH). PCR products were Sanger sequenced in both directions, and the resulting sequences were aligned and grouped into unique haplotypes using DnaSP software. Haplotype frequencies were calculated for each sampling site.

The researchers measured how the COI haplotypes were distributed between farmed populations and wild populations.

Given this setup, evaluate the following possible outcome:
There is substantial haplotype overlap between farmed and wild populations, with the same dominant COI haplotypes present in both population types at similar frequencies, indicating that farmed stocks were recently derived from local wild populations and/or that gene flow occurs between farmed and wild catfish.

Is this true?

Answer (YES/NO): NO